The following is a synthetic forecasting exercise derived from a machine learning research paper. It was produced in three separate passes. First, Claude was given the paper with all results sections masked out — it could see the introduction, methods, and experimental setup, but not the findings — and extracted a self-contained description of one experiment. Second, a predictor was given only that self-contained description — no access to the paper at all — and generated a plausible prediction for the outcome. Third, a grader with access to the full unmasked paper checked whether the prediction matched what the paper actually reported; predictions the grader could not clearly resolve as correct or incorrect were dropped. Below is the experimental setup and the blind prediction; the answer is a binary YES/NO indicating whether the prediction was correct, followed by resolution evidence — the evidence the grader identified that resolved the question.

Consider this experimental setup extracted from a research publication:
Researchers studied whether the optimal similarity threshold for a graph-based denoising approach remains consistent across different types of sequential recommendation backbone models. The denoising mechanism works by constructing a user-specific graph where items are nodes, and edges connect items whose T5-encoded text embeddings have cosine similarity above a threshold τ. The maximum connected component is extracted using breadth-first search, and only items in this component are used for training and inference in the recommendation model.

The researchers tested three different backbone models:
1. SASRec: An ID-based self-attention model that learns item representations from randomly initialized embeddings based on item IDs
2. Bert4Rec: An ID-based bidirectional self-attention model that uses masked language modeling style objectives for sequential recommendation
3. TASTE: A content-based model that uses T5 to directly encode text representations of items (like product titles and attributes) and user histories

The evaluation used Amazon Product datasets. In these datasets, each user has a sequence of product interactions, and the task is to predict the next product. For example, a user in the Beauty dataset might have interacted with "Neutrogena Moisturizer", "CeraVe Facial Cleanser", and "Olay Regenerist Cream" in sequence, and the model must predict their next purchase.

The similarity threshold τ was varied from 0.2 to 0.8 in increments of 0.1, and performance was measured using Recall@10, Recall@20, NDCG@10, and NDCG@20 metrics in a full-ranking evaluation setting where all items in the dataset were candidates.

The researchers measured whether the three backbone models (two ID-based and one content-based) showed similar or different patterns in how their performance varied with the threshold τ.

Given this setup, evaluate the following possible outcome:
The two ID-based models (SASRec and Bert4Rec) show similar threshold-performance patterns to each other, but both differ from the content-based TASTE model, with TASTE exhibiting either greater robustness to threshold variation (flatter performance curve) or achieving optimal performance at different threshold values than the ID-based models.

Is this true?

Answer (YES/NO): NO